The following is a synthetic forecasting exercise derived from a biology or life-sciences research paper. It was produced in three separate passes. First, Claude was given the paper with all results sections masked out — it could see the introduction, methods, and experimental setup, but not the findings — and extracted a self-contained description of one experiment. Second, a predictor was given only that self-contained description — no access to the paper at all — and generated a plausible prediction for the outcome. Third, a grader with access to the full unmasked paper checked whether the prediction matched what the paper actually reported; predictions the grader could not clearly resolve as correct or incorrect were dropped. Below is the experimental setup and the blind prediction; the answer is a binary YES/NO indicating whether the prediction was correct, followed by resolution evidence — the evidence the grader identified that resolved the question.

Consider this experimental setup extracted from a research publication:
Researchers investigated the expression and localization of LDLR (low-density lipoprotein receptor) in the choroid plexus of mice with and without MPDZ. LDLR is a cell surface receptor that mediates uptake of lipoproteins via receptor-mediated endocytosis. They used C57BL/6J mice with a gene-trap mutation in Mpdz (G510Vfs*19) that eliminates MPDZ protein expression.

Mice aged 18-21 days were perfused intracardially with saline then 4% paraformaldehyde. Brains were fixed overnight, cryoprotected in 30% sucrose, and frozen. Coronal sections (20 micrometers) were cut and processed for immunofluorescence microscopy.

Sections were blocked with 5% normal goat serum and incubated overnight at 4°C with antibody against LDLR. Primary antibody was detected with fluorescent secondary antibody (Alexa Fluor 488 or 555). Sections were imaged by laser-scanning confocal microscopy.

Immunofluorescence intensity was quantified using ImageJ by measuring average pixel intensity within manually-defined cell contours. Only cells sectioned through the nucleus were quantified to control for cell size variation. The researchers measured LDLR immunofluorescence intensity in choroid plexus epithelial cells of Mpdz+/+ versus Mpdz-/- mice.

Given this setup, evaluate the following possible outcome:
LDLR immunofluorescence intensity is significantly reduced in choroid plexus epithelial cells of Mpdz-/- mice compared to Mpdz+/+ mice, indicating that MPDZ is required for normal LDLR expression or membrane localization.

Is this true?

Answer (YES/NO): NO